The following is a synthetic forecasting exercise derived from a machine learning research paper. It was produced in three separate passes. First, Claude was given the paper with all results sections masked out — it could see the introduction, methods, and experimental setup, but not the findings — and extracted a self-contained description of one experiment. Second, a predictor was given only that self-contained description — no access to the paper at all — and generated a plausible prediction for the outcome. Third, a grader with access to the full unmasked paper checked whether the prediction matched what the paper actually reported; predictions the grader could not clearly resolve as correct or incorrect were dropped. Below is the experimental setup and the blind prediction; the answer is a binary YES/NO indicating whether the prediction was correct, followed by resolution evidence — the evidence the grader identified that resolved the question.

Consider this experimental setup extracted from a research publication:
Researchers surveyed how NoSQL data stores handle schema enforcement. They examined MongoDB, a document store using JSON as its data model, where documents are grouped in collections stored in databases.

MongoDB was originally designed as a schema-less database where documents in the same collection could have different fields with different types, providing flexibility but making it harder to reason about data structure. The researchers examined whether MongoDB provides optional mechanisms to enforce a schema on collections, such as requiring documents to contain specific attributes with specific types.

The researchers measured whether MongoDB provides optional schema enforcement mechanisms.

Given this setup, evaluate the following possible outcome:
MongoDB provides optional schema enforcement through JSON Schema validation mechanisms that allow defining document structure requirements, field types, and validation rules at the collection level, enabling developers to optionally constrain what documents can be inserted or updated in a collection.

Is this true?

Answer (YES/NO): YES